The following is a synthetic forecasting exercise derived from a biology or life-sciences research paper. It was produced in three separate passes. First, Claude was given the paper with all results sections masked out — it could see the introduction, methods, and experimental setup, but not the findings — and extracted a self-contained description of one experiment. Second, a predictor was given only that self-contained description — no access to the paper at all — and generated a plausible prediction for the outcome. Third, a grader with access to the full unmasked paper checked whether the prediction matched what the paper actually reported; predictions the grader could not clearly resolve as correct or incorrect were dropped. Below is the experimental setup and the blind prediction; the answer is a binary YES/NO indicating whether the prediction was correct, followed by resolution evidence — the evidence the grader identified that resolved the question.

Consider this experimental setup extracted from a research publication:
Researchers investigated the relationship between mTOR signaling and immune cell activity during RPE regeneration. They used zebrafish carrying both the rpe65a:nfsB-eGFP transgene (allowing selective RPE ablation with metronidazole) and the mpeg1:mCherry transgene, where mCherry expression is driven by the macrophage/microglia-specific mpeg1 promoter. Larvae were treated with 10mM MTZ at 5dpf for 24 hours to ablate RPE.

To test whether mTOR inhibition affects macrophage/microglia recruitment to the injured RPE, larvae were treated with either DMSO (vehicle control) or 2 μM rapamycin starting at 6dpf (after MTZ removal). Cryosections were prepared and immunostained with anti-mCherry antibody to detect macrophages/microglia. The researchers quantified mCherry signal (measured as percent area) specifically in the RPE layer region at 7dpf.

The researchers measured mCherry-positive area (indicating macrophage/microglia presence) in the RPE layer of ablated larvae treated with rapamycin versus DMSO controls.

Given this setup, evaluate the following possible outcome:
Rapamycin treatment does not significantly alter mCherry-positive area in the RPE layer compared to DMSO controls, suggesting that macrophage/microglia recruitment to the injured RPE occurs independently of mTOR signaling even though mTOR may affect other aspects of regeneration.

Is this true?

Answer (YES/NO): NO